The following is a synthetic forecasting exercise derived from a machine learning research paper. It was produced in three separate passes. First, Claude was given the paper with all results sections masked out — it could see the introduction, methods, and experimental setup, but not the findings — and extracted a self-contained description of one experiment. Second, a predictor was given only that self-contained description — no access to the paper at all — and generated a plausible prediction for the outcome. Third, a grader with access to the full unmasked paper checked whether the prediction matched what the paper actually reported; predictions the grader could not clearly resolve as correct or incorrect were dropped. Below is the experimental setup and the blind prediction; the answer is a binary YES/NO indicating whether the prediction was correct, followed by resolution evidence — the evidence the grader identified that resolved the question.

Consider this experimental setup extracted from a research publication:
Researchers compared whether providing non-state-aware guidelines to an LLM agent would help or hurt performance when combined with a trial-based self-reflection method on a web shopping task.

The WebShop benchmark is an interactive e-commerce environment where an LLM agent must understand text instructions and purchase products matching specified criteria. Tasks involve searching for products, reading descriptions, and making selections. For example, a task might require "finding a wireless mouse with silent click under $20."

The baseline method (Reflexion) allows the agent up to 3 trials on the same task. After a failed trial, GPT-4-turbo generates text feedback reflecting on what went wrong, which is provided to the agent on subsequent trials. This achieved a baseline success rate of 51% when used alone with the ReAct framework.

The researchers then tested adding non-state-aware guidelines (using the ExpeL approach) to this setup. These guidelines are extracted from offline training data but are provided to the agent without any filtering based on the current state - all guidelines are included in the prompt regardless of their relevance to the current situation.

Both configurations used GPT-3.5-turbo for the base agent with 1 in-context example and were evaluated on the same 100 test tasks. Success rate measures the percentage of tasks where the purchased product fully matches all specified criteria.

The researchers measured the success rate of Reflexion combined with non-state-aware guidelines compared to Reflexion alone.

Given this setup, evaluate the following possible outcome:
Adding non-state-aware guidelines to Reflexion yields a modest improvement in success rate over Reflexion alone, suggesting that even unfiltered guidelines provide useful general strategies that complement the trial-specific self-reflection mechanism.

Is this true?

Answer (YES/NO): NO